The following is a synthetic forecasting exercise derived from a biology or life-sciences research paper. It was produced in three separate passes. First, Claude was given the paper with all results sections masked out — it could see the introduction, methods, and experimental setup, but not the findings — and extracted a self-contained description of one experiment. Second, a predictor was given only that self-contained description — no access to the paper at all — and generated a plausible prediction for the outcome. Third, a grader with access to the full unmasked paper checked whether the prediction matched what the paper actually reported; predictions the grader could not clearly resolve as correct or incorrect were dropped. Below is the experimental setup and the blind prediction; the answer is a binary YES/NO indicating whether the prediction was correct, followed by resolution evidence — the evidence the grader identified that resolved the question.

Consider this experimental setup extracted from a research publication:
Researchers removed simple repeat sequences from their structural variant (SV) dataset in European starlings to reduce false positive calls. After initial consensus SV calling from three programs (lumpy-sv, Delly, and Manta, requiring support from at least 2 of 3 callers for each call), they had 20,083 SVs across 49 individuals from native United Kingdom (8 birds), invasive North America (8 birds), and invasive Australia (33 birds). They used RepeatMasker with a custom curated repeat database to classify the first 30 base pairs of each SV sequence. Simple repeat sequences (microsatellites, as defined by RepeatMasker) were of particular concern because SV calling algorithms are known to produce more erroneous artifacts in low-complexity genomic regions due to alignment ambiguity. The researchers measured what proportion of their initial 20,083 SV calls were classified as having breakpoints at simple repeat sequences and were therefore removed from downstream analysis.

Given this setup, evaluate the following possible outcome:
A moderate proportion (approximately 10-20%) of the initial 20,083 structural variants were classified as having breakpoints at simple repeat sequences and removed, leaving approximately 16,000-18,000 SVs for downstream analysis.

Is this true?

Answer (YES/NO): NO